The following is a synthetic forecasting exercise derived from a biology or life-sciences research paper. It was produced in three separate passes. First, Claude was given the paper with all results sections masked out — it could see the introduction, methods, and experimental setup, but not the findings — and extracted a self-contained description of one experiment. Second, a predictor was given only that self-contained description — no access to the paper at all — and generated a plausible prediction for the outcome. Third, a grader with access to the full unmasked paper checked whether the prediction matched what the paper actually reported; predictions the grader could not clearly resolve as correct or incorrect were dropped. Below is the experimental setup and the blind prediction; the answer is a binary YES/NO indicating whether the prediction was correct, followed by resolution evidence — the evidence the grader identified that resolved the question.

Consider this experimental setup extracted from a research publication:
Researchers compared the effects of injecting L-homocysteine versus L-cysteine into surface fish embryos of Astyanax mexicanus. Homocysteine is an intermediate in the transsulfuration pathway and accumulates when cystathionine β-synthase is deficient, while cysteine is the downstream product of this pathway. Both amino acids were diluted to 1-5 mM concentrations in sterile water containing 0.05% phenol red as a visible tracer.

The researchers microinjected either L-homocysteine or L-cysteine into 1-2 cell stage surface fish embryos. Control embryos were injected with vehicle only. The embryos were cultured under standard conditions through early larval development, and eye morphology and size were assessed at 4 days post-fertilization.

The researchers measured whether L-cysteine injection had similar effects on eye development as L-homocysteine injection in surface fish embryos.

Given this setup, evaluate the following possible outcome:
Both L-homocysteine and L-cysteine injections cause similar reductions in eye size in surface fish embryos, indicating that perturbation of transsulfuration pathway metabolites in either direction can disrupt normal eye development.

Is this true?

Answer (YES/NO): NO